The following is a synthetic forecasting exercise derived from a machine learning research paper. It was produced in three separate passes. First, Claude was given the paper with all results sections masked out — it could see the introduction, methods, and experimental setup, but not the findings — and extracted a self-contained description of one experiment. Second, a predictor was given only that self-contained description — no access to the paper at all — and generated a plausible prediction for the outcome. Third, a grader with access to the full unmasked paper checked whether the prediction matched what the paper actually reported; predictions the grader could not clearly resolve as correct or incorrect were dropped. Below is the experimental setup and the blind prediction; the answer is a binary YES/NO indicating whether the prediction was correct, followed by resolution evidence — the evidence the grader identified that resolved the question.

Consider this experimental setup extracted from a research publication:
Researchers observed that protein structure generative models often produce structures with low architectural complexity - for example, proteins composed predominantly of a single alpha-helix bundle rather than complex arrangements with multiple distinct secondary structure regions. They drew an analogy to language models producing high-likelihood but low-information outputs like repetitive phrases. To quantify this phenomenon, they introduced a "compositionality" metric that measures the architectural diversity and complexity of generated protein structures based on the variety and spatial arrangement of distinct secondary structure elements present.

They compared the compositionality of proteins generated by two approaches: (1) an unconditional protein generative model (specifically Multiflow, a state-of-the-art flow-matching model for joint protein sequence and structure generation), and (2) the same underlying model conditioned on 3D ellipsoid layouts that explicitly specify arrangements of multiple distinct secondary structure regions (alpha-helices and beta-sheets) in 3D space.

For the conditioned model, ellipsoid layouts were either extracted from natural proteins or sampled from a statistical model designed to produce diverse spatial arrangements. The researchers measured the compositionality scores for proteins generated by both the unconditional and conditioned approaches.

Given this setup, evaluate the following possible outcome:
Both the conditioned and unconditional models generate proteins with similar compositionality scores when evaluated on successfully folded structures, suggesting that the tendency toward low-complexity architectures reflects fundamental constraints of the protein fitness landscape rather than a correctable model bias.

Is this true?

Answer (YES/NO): NO